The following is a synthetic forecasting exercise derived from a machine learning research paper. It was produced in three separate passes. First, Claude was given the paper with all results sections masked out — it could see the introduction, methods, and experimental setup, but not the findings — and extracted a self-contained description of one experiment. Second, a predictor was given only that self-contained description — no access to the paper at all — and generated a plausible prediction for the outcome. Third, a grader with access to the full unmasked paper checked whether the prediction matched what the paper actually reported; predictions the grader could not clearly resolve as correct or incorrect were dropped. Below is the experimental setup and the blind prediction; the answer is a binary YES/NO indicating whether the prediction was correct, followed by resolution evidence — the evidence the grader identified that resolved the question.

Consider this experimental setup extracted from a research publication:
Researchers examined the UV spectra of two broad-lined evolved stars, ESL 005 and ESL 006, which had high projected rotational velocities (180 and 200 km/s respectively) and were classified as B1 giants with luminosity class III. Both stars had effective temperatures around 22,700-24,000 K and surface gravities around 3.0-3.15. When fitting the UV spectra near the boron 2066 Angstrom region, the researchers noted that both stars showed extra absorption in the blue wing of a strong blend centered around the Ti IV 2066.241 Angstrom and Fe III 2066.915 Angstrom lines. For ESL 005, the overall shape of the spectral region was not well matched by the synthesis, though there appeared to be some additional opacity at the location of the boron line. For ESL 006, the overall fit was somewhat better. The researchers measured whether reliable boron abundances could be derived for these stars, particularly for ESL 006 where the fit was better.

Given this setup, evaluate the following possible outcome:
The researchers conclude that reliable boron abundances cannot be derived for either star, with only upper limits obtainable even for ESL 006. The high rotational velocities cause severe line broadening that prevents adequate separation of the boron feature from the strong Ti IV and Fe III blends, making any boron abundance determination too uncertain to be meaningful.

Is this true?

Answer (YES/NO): NO